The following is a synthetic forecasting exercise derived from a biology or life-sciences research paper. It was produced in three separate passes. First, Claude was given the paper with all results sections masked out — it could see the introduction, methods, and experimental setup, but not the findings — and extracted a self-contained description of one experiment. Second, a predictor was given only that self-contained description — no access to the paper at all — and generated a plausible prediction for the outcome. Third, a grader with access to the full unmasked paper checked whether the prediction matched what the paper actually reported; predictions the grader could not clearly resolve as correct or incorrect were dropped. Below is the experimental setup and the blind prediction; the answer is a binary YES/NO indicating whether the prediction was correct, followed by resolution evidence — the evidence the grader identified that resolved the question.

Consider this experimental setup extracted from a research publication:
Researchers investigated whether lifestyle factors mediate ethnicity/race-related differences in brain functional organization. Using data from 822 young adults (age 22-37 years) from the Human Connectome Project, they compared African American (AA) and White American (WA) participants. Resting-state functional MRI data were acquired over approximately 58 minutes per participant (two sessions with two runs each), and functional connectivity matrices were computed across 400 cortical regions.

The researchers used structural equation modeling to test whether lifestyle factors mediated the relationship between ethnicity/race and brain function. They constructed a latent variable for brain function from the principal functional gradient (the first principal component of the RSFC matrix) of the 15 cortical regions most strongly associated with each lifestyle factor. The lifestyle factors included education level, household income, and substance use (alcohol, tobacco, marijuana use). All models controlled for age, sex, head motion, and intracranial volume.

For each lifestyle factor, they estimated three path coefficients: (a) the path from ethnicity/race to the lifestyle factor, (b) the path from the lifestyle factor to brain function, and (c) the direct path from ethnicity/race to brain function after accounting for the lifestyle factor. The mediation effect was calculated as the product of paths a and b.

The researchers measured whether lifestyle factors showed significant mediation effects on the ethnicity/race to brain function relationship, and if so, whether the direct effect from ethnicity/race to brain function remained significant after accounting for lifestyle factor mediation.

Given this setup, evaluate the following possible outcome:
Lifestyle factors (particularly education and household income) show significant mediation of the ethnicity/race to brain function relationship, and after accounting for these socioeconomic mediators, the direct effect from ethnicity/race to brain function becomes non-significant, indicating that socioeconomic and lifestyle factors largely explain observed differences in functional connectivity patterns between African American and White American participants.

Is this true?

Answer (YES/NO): NO